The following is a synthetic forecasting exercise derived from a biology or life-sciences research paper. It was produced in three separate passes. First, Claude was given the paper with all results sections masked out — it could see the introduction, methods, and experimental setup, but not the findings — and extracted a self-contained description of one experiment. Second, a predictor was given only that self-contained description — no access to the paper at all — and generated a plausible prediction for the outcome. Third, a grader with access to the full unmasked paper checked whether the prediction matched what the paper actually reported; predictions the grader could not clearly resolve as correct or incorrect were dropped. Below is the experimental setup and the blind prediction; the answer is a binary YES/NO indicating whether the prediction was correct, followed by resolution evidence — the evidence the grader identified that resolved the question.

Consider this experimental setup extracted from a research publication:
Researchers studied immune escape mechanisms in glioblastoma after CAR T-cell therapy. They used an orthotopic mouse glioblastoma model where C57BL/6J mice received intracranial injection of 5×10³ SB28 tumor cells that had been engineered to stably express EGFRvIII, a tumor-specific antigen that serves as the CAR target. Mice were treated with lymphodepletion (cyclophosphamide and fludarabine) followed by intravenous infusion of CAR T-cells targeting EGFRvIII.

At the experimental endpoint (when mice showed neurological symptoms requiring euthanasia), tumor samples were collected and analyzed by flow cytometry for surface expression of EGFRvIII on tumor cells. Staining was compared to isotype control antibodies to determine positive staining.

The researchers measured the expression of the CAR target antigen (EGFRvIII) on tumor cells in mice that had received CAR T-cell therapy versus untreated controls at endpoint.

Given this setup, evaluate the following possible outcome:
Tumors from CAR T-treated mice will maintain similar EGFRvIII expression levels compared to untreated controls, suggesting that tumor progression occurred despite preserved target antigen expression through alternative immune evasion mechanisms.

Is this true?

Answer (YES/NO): NO